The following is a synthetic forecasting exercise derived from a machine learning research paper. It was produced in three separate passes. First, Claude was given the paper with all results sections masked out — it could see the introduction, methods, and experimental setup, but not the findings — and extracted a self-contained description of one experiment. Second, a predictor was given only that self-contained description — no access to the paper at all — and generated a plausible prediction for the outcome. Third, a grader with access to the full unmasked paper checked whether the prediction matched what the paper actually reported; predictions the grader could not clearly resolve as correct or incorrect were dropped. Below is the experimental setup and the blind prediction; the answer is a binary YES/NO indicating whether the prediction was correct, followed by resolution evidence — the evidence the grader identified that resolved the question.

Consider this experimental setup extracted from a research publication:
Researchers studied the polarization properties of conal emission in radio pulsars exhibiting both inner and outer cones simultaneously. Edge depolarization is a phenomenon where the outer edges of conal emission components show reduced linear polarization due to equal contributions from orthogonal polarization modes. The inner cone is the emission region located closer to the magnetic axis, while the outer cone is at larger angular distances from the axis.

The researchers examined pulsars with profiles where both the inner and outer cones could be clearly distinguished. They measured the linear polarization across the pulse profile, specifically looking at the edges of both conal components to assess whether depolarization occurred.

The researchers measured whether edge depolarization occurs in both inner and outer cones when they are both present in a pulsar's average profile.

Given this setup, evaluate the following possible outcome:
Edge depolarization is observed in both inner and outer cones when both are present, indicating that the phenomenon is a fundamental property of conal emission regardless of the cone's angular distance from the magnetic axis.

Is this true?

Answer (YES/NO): NO